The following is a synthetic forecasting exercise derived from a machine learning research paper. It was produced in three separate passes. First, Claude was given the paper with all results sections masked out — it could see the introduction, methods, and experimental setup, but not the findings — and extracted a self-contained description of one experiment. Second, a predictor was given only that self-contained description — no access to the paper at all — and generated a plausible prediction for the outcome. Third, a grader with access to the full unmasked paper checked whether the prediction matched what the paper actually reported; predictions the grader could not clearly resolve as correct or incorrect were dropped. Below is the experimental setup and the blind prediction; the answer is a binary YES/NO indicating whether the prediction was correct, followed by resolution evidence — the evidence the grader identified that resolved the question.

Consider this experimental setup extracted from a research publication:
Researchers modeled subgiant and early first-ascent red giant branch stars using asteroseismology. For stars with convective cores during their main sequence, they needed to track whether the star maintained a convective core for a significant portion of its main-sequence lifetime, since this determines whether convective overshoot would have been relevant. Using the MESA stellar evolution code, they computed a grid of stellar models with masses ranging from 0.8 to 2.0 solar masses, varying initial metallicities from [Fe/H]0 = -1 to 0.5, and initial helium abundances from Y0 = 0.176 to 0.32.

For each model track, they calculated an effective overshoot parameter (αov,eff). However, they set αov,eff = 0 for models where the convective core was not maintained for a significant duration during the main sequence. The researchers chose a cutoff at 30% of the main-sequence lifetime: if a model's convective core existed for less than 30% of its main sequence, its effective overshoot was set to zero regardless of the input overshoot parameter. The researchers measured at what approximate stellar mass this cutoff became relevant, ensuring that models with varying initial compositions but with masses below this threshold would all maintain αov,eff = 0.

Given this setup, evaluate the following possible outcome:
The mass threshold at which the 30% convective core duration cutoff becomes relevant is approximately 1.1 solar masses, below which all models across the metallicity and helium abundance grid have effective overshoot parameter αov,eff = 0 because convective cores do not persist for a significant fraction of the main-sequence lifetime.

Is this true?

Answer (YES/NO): NO